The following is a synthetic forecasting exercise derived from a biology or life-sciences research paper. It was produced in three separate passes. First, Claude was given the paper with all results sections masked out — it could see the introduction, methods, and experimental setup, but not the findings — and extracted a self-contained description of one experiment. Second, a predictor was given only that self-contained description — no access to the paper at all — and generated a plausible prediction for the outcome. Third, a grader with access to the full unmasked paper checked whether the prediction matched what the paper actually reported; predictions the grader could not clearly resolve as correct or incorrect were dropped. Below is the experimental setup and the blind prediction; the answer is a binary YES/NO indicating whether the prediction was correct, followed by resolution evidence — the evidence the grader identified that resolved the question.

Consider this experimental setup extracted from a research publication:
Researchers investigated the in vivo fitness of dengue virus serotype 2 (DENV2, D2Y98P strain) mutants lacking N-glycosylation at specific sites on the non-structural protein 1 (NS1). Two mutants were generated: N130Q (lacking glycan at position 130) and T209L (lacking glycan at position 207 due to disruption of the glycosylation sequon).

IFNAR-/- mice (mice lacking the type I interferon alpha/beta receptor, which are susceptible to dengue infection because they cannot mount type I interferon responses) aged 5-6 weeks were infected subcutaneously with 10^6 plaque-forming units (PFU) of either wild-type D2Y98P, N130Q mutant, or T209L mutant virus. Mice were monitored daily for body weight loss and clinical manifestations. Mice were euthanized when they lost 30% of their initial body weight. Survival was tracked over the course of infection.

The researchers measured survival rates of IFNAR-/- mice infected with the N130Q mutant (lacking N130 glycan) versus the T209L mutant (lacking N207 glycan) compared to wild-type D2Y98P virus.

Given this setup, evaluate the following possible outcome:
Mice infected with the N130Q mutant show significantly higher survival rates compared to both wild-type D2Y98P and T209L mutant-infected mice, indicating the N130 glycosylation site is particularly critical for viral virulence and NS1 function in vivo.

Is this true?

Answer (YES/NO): NO